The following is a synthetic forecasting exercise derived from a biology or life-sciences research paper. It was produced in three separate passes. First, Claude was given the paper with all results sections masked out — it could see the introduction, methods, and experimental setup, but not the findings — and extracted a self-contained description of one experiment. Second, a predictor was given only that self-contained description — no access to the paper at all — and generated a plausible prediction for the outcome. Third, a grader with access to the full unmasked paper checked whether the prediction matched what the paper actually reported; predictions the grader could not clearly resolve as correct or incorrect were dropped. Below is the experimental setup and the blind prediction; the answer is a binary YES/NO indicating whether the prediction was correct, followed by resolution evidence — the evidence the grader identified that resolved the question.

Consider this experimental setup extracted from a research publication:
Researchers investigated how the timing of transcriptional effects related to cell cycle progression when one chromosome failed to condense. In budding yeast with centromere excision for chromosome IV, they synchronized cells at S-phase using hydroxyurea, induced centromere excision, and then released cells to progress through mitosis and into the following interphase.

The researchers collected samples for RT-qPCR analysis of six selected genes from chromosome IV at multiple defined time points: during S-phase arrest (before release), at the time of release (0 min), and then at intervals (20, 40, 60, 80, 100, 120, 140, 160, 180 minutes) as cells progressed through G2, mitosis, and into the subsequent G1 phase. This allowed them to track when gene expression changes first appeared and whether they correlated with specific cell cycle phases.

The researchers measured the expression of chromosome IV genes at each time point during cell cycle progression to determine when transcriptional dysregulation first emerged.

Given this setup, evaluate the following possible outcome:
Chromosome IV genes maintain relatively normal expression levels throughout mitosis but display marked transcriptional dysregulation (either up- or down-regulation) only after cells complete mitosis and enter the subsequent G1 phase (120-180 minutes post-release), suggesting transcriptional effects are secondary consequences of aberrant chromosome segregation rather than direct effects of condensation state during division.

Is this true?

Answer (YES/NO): NO